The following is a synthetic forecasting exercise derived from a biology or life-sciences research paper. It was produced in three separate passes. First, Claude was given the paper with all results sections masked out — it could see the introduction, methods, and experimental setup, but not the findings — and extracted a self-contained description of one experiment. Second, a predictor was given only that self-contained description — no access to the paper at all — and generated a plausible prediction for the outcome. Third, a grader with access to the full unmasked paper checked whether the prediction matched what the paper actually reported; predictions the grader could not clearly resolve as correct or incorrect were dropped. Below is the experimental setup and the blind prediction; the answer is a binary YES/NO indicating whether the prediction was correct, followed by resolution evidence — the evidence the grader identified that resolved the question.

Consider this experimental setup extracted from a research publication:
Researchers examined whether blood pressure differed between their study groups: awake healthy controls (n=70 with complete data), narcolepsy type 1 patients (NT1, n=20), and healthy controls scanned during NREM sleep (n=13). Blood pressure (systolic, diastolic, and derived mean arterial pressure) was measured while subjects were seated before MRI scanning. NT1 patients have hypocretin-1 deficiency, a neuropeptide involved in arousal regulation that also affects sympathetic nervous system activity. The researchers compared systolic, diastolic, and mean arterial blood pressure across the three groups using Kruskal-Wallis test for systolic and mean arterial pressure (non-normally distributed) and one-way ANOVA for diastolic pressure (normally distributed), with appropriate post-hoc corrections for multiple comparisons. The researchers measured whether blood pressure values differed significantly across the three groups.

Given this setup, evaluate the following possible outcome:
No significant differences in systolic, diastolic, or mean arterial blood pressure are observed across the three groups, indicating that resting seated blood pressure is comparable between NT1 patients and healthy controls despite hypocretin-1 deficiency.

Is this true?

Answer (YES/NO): YES